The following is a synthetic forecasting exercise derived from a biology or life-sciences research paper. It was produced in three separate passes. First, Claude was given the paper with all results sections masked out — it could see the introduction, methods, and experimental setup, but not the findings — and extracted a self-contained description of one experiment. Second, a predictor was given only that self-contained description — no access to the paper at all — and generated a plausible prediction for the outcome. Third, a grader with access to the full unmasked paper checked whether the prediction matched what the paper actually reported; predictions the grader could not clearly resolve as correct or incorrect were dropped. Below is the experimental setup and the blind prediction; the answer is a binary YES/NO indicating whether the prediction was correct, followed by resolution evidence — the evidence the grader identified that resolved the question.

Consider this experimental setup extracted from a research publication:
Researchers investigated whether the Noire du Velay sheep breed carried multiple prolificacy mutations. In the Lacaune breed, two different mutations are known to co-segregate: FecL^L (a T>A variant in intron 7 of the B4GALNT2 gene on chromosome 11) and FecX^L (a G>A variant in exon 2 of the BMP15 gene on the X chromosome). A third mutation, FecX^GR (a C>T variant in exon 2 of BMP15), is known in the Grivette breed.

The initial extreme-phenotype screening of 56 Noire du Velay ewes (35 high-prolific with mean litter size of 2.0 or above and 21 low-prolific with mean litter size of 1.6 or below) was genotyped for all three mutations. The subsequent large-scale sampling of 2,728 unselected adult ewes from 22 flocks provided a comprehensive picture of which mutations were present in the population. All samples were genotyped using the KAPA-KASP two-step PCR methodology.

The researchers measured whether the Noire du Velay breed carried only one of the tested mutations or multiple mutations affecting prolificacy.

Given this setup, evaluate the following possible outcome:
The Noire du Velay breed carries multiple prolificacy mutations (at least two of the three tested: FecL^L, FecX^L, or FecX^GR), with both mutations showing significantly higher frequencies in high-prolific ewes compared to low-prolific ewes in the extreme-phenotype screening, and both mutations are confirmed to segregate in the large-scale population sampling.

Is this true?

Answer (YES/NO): NO